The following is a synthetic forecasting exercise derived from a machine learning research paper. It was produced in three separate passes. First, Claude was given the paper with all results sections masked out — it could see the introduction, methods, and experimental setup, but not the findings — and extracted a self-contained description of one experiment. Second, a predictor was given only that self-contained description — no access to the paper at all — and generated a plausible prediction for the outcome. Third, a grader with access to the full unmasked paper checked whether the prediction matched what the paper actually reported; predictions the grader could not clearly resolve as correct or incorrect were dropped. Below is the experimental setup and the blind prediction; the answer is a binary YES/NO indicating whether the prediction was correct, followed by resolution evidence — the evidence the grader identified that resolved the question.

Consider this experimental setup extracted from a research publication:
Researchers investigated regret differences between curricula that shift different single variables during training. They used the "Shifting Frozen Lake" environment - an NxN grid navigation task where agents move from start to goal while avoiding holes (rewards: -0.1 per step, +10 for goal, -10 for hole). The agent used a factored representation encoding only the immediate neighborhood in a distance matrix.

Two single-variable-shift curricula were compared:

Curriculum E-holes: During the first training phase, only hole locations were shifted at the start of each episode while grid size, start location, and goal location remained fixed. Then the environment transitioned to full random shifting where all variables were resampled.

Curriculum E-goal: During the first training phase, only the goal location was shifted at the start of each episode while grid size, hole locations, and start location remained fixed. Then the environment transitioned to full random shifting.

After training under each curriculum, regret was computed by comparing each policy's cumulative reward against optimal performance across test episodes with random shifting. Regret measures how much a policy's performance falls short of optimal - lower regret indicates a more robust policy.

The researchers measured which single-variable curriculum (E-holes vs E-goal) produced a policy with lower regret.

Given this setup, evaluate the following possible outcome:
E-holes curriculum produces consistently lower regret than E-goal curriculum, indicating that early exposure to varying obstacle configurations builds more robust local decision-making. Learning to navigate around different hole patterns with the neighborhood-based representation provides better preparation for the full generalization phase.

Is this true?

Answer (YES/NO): YES